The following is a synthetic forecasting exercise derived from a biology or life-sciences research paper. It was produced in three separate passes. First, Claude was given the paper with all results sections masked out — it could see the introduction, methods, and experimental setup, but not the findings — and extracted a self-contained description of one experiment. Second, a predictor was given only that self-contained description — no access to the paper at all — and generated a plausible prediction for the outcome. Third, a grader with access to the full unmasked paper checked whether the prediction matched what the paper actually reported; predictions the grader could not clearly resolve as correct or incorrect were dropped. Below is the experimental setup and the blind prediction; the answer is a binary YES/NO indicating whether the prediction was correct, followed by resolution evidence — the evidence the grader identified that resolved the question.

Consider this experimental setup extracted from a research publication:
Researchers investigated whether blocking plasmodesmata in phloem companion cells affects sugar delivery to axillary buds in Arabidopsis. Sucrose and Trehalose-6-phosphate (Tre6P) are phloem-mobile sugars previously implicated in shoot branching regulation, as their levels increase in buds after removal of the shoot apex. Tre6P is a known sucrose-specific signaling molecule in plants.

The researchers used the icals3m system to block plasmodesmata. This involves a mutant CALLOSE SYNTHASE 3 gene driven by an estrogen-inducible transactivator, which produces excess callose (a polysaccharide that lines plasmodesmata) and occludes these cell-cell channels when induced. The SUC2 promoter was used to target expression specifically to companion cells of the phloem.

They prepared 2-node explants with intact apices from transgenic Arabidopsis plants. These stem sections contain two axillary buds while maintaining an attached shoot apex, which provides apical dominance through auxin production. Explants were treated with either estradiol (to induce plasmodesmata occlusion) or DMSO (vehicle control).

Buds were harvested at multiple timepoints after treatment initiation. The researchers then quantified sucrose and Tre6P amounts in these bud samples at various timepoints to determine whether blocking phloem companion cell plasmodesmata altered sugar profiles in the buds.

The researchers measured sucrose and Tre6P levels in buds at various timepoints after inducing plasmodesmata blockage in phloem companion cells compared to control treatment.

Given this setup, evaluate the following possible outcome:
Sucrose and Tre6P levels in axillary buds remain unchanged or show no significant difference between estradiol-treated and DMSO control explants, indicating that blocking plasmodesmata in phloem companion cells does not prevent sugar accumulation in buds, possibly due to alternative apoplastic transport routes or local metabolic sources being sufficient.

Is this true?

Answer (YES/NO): YES